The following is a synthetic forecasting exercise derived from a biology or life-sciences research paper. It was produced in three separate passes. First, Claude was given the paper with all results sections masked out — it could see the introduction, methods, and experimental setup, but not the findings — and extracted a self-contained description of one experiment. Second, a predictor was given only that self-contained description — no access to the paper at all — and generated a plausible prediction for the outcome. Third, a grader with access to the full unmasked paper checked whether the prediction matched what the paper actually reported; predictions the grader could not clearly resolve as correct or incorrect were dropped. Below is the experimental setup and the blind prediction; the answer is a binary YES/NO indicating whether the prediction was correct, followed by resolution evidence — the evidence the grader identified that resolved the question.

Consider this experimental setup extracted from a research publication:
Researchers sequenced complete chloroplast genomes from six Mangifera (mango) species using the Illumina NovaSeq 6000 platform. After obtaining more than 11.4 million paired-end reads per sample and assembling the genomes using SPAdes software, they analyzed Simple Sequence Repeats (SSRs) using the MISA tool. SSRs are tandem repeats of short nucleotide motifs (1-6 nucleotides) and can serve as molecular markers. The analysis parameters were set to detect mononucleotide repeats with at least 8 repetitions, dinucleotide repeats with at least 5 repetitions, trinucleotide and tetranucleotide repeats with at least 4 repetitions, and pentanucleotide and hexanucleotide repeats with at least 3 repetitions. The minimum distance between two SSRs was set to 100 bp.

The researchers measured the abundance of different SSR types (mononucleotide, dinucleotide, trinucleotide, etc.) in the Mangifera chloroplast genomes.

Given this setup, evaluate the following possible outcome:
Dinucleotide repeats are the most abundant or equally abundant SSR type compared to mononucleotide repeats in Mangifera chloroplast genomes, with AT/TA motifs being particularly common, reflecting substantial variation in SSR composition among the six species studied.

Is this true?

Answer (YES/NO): NO